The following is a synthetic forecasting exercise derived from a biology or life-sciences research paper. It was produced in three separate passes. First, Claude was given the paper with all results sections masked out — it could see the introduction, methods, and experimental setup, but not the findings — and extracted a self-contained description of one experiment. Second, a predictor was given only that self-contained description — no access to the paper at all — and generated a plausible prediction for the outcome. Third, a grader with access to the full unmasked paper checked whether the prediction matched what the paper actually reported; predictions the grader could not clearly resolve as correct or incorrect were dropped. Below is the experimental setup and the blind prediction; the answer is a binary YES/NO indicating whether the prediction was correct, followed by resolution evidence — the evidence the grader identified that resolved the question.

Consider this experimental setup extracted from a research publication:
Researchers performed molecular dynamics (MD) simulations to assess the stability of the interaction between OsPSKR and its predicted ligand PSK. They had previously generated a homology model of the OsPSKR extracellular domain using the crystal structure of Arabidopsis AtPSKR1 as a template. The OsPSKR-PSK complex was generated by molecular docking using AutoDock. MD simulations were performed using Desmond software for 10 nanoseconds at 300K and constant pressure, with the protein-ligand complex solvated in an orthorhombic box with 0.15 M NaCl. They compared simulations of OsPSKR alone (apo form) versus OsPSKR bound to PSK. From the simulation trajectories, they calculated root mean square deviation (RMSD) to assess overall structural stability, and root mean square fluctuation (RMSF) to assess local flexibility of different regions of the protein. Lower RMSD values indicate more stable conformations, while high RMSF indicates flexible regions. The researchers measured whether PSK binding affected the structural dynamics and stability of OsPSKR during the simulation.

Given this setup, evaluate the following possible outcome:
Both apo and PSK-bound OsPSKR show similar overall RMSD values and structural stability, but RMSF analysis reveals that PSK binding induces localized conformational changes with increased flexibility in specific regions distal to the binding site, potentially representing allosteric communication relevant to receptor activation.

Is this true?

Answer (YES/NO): NO